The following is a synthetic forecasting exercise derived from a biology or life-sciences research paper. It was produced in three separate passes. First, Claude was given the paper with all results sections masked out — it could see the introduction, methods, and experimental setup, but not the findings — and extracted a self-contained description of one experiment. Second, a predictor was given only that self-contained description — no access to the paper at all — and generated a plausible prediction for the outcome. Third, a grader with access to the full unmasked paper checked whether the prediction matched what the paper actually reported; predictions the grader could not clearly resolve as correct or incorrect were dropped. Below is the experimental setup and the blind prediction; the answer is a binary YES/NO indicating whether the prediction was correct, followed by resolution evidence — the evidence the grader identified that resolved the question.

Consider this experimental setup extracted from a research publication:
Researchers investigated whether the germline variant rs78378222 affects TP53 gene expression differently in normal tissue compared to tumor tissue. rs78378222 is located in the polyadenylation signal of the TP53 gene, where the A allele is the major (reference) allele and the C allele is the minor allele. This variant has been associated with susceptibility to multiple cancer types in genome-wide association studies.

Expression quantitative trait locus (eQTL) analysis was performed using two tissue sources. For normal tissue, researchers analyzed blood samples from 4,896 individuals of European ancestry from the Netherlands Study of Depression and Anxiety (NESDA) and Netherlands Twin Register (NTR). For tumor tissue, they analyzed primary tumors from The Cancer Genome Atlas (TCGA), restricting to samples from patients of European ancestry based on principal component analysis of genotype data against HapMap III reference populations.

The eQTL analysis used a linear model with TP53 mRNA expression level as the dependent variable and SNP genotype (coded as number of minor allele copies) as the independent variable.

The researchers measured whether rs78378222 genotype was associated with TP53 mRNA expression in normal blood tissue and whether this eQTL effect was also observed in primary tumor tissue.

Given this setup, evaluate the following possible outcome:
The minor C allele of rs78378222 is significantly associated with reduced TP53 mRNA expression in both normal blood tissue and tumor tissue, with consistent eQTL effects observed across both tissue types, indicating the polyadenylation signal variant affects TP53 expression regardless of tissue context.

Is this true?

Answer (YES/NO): YES